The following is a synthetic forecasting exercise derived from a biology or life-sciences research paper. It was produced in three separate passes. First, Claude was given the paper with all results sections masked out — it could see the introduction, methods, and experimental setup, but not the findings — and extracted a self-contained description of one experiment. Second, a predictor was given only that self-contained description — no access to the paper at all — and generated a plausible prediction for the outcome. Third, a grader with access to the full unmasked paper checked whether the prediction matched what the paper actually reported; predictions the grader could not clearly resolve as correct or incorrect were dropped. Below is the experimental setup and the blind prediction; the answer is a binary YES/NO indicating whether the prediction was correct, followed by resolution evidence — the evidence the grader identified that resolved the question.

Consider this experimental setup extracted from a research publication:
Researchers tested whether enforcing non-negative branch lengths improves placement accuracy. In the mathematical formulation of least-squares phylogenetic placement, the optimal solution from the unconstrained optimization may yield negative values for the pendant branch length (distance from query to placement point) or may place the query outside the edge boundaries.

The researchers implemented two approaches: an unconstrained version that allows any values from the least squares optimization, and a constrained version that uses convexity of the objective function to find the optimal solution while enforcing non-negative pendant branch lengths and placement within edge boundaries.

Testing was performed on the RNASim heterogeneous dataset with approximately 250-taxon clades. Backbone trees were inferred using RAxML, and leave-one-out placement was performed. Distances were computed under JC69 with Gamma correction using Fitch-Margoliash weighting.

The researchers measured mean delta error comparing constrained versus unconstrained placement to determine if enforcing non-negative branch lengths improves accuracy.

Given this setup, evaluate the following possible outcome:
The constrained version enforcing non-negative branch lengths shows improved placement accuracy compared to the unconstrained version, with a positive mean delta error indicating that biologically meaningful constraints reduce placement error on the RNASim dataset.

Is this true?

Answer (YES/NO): YES